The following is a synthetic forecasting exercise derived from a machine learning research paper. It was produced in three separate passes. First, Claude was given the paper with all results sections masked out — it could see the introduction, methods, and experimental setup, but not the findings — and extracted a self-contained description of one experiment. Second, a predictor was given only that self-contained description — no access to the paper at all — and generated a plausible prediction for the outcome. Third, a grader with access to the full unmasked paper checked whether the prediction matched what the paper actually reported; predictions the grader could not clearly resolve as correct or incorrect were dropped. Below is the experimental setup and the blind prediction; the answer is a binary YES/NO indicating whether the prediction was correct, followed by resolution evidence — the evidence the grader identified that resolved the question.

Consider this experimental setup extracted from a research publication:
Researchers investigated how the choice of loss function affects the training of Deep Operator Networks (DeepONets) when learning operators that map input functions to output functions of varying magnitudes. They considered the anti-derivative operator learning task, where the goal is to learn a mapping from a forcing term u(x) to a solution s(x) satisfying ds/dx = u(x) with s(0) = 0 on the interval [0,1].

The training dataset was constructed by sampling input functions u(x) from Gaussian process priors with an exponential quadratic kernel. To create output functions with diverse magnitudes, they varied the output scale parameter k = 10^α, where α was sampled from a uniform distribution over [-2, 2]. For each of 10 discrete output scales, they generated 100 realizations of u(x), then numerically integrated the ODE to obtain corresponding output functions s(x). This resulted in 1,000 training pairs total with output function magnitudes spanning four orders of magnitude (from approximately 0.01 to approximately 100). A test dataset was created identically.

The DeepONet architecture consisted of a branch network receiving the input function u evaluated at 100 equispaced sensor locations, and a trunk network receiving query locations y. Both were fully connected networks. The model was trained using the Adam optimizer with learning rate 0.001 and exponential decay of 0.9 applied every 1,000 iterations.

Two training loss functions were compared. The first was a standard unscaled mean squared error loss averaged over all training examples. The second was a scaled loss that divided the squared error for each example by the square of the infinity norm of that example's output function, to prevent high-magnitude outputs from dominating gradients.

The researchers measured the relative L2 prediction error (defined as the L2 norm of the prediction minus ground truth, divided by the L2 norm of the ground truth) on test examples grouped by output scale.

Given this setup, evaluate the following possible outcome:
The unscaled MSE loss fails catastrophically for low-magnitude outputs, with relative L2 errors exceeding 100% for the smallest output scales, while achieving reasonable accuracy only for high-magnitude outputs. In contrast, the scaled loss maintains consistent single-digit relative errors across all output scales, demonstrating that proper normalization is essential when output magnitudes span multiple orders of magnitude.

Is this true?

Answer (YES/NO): NO